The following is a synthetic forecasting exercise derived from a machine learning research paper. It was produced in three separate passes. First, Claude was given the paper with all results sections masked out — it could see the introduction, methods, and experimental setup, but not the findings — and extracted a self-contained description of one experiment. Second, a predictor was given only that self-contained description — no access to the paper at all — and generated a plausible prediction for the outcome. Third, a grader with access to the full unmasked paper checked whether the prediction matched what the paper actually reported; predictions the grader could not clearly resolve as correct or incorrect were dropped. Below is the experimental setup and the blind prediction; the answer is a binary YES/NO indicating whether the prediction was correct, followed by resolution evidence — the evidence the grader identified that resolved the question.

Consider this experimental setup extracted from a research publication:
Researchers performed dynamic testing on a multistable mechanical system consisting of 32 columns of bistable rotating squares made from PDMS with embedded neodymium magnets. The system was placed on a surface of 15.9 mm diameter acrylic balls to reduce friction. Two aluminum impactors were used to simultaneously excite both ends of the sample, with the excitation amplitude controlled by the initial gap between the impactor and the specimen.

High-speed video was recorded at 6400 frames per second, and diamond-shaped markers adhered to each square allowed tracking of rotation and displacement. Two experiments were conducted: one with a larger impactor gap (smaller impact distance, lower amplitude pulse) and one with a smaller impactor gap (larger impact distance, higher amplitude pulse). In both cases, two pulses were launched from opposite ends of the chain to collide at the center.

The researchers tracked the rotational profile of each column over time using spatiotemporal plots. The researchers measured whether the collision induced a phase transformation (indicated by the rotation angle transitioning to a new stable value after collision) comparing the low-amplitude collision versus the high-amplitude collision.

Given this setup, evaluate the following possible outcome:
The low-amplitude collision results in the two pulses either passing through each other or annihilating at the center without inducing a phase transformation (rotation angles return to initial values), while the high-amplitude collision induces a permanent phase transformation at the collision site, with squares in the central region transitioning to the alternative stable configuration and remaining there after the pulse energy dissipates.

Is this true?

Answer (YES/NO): YES